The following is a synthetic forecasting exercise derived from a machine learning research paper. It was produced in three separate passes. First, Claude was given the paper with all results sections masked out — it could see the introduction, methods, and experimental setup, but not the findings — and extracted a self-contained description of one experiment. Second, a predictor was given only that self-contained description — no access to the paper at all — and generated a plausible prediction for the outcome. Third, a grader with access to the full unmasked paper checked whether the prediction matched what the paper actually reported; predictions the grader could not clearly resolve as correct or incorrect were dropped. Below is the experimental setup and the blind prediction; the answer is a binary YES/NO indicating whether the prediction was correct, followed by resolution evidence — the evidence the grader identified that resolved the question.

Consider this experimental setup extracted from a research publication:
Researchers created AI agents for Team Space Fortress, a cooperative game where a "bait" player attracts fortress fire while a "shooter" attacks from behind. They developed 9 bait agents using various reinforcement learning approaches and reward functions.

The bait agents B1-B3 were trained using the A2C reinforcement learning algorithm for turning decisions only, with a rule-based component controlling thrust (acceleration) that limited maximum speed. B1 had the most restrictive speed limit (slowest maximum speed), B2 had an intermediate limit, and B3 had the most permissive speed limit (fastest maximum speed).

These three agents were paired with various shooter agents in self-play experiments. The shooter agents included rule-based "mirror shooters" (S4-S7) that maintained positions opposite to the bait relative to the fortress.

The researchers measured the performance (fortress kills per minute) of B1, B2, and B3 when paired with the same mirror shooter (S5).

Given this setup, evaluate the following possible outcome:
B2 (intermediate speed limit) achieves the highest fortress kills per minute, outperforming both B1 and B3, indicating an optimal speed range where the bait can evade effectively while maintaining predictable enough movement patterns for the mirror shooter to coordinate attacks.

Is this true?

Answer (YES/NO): NO